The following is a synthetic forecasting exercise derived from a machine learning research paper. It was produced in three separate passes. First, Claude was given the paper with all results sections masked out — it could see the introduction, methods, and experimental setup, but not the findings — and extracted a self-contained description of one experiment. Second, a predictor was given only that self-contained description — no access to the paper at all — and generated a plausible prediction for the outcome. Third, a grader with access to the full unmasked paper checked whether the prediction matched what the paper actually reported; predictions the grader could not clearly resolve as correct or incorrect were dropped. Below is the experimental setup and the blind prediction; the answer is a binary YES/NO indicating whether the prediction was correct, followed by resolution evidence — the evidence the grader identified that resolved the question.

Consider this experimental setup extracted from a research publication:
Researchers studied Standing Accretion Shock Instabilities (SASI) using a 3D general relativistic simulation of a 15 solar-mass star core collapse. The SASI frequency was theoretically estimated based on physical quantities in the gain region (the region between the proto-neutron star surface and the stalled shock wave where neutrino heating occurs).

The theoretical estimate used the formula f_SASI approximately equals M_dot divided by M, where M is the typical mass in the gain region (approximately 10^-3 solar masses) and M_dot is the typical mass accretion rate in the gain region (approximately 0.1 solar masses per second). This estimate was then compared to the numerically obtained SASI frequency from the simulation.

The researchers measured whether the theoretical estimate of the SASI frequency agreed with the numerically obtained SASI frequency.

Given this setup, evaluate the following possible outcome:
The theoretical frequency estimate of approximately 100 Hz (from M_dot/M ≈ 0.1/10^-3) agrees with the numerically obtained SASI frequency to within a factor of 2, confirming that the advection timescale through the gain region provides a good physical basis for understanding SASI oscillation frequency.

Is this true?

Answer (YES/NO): YES